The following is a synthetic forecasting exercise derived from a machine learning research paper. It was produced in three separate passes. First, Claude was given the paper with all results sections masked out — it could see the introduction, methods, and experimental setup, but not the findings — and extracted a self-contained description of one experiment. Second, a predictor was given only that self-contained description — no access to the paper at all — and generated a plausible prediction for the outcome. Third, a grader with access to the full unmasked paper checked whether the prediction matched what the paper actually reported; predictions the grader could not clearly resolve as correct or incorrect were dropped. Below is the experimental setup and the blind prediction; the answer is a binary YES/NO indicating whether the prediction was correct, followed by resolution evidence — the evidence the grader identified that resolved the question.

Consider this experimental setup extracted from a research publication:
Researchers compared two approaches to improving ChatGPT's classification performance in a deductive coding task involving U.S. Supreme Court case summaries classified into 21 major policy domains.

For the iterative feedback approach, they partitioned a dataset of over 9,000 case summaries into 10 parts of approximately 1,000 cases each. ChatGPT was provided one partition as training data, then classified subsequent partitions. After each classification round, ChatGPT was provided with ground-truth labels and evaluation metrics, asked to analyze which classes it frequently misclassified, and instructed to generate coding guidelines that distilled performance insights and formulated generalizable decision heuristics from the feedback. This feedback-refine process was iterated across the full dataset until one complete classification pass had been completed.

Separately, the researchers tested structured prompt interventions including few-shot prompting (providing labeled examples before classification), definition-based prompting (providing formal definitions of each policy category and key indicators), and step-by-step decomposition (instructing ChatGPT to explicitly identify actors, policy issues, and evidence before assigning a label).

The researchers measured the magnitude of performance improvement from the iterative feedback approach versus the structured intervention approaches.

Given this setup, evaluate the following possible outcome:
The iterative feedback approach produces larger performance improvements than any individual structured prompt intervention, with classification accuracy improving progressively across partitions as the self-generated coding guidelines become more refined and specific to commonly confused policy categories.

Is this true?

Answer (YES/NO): NO